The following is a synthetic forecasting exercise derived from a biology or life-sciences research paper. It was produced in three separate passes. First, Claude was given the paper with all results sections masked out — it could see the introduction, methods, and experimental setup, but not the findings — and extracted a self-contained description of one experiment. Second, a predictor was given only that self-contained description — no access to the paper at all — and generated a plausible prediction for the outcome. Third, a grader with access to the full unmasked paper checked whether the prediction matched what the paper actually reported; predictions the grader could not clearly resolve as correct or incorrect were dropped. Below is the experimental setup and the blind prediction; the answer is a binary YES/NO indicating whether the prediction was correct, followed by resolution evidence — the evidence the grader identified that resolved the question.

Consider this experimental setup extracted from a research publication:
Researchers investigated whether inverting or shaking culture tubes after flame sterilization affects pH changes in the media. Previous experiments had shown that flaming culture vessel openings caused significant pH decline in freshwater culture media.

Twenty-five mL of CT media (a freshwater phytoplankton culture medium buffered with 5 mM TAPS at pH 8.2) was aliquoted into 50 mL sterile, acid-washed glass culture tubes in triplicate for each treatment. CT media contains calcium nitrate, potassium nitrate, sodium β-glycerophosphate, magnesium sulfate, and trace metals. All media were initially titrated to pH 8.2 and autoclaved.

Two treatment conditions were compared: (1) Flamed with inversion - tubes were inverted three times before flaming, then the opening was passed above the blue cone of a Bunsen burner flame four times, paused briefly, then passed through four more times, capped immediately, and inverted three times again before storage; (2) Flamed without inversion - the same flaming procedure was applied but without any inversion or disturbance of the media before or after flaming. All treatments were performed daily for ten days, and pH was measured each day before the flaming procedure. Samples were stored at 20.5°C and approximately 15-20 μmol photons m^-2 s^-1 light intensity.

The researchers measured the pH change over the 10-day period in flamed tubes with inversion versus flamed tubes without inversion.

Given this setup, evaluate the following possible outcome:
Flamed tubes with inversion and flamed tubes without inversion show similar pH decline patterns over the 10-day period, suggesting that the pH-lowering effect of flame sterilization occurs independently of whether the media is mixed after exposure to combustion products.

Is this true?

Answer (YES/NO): NO